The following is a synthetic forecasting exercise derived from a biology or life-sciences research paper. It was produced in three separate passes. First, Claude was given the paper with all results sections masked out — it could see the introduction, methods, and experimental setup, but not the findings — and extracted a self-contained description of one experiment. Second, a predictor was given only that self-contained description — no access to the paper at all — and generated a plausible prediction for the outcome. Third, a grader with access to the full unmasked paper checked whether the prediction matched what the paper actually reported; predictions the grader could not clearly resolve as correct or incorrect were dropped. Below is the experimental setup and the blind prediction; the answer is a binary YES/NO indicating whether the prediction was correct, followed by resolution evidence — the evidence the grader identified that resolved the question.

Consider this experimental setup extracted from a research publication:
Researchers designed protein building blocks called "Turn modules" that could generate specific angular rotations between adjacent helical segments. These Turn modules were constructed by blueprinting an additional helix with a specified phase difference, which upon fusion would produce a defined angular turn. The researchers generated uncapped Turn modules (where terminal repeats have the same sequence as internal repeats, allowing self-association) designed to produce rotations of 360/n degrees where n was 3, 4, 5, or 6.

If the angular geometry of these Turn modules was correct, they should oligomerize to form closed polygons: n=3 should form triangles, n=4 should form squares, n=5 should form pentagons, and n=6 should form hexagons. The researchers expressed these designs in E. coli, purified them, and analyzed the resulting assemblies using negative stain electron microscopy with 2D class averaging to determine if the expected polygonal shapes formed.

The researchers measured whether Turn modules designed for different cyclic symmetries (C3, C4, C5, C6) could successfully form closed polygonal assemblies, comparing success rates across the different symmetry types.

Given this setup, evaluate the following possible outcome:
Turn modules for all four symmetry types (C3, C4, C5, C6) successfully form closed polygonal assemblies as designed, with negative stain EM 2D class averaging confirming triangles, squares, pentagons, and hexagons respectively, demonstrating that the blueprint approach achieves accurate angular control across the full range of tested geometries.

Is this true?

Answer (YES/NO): NO